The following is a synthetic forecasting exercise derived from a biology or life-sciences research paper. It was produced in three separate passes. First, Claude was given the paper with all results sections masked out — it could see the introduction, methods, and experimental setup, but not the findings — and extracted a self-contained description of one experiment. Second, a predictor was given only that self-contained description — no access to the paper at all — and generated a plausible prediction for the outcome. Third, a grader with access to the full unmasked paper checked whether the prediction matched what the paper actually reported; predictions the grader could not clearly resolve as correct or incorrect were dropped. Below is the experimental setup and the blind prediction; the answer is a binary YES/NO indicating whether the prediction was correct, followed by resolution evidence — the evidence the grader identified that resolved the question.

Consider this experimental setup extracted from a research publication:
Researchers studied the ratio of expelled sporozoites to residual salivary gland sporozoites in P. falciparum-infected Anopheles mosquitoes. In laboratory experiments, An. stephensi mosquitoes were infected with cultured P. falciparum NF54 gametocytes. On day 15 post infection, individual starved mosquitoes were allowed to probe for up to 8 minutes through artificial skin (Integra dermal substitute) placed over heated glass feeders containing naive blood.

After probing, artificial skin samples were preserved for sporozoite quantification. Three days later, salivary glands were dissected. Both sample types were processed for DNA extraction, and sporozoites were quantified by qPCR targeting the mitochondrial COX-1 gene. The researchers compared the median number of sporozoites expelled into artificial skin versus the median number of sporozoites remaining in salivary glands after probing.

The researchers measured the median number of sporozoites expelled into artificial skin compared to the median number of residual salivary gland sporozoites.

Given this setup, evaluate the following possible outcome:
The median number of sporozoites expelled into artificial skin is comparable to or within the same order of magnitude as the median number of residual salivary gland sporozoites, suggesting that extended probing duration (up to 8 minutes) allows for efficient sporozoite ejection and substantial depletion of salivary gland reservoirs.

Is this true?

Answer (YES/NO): NO